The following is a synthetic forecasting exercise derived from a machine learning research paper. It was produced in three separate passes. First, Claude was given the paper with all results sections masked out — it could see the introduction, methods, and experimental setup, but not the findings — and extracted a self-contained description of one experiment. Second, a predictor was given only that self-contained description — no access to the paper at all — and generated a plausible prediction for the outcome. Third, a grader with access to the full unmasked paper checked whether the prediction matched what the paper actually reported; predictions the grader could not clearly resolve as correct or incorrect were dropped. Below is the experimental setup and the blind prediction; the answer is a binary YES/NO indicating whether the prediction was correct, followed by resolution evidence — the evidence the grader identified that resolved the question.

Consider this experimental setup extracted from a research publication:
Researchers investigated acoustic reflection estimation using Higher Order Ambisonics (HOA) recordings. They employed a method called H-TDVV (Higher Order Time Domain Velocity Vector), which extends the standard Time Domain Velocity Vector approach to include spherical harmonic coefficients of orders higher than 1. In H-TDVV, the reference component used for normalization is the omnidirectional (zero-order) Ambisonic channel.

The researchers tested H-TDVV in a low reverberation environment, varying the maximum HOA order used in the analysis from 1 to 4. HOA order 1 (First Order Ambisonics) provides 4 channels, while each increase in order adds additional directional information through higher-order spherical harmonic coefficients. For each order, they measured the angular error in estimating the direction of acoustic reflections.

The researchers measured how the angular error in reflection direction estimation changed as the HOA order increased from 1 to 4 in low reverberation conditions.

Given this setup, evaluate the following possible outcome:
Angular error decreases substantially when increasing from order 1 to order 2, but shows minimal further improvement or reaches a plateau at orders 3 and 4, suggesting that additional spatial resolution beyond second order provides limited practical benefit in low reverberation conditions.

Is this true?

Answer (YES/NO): NO